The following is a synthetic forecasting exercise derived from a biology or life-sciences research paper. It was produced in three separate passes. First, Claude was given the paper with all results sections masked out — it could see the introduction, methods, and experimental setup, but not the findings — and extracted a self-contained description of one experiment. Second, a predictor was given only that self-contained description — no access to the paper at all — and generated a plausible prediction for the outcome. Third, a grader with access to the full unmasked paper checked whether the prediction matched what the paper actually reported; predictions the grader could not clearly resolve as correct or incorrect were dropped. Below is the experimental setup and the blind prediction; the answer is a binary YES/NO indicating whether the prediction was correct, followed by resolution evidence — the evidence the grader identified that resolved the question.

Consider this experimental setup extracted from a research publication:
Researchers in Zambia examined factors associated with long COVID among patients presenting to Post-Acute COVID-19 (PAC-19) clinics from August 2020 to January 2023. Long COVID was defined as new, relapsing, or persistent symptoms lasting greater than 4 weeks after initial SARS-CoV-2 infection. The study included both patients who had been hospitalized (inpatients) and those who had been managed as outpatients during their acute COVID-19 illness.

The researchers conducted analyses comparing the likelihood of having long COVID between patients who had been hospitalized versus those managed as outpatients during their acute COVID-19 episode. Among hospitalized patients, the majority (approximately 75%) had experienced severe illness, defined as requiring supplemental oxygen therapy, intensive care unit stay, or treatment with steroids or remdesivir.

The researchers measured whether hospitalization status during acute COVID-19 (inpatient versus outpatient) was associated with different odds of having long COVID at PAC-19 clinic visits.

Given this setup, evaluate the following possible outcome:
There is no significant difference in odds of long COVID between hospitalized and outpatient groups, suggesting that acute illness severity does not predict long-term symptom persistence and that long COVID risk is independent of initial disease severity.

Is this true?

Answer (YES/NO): NO